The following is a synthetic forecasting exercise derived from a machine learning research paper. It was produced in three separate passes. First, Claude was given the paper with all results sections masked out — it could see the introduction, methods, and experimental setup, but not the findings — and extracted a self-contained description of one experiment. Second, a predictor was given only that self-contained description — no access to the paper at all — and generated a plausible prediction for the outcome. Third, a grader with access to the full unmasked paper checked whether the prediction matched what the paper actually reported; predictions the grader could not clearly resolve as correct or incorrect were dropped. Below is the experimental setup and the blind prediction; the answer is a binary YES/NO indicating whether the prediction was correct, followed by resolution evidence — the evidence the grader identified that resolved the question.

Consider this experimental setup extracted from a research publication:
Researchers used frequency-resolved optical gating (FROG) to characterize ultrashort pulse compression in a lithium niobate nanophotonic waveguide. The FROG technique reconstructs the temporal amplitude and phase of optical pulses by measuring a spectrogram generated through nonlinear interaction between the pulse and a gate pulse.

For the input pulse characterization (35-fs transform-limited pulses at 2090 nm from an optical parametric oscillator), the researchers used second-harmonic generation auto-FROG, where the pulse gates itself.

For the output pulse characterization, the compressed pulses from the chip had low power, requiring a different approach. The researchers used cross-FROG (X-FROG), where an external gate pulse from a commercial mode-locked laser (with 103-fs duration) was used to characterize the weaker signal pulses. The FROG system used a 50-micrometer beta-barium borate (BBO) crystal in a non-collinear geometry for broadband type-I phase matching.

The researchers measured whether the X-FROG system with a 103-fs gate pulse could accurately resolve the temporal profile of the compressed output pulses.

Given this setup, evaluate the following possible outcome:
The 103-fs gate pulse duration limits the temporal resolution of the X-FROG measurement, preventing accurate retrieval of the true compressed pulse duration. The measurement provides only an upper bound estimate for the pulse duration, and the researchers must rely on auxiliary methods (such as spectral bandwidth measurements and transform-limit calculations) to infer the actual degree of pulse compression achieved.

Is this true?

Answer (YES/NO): NO